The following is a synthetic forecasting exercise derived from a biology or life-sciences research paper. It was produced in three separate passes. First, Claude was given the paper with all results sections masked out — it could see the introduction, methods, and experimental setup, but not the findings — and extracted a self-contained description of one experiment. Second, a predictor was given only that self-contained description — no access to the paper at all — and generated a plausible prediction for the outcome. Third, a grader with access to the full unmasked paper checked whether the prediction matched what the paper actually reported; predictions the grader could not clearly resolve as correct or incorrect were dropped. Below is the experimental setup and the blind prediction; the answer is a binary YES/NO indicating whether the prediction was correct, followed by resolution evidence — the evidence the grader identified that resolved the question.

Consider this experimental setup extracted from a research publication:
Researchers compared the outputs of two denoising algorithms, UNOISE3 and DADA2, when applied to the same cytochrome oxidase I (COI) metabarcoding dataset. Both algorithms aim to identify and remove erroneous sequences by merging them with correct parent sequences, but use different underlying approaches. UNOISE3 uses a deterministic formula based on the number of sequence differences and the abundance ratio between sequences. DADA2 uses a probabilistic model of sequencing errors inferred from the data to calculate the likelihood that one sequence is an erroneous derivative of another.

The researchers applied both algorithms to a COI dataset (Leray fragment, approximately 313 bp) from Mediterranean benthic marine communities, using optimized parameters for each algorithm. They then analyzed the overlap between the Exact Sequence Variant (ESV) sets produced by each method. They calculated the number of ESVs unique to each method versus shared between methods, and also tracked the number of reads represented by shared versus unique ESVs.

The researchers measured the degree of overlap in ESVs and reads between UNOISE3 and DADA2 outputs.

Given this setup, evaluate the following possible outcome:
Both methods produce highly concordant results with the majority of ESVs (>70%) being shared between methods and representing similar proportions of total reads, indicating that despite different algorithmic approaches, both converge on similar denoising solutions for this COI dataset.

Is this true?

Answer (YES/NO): NO